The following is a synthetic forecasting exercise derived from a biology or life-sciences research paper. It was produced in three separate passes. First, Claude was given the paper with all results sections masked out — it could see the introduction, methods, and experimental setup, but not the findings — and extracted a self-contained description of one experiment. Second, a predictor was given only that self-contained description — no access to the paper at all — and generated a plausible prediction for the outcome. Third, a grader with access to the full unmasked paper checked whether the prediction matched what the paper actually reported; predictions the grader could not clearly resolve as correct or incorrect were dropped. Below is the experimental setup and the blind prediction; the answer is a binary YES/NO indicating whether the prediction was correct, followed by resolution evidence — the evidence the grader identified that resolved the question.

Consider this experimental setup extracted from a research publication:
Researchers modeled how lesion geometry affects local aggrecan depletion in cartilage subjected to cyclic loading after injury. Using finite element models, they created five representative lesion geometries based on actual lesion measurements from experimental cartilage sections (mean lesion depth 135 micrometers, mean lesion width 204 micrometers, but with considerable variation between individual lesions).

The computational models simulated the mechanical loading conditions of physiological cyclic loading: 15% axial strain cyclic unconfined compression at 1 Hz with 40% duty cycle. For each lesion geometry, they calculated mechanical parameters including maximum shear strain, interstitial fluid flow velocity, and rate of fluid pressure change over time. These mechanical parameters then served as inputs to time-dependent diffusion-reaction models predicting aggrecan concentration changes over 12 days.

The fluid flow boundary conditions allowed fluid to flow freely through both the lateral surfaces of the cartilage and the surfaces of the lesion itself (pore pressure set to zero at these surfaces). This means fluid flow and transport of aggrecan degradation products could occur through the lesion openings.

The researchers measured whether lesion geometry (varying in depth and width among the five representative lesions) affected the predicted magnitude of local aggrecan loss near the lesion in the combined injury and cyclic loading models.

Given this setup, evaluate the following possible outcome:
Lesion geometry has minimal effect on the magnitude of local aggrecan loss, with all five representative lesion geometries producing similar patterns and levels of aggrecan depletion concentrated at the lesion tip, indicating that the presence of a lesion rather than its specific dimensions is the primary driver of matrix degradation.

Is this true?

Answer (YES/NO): NO